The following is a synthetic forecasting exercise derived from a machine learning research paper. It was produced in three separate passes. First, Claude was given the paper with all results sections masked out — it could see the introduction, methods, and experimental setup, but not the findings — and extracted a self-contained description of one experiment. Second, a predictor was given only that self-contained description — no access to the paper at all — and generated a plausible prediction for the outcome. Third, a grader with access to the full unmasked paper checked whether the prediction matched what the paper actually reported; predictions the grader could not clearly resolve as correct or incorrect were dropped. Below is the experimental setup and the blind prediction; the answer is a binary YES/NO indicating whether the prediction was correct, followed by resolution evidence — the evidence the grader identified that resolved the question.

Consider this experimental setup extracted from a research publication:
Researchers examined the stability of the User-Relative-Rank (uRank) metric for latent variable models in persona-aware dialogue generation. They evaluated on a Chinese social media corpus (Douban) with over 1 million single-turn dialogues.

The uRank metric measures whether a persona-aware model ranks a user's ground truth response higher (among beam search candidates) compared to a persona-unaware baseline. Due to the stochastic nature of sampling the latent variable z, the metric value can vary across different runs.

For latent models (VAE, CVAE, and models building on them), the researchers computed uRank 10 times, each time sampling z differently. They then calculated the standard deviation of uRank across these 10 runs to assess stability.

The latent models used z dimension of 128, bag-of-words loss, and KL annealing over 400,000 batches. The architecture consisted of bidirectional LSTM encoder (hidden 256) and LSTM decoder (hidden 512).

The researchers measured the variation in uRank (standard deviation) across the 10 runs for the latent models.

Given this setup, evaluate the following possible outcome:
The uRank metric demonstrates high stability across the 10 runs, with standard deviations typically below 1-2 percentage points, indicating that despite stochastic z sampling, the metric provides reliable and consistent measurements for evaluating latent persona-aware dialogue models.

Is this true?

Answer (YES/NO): YES